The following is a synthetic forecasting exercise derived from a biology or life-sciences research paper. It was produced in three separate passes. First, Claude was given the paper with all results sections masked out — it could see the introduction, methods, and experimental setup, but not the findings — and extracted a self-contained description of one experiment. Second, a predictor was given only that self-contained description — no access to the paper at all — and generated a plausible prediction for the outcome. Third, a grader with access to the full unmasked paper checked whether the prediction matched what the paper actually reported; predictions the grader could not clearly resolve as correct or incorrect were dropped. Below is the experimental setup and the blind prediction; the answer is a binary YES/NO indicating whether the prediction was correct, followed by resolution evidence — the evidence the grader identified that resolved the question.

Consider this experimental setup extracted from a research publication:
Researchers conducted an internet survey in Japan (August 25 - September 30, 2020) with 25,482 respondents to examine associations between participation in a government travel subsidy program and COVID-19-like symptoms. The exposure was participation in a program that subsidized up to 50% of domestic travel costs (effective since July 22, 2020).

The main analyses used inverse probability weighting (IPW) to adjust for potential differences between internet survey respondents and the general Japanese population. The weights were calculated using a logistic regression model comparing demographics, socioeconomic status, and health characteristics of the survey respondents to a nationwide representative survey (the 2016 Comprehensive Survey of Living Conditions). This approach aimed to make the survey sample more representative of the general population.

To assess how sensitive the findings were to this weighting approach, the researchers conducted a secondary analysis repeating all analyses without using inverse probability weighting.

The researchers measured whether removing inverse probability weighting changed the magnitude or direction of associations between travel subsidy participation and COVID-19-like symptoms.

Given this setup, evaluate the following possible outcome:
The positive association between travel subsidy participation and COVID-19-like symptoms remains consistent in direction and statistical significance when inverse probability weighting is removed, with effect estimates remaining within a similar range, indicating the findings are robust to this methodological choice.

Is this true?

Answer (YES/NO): YES